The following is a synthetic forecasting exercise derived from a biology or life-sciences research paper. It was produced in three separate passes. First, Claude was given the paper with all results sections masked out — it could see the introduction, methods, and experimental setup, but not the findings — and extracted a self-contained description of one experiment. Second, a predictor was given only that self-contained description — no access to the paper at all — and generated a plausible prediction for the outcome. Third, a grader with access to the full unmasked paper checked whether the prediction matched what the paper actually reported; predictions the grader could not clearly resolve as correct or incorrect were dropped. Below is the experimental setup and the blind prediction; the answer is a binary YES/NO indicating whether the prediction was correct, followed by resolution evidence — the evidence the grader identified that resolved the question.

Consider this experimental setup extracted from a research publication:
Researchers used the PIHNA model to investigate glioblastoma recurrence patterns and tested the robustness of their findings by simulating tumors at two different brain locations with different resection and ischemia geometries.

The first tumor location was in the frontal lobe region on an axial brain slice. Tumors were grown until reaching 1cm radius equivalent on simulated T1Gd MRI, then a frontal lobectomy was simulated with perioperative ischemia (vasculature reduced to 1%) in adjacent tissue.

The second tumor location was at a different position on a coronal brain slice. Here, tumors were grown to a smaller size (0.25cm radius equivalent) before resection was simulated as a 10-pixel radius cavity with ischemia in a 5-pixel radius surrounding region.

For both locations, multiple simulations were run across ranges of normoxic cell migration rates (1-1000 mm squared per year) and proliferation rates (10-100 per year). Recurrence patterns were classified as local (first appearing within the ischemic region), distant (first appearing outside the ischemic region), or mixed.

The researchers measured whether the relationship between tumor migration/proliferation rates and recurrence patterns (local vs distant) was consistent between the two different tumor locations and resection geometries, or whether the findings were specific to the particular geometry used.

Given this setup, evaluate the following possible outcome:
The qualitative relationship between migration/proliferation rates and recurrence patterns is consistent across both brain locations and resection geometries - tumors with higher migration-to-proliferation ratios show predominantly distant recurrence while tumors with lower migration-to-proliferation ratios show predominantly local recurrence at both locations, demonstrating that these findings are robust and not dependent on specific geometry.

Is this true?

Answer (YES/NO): YES